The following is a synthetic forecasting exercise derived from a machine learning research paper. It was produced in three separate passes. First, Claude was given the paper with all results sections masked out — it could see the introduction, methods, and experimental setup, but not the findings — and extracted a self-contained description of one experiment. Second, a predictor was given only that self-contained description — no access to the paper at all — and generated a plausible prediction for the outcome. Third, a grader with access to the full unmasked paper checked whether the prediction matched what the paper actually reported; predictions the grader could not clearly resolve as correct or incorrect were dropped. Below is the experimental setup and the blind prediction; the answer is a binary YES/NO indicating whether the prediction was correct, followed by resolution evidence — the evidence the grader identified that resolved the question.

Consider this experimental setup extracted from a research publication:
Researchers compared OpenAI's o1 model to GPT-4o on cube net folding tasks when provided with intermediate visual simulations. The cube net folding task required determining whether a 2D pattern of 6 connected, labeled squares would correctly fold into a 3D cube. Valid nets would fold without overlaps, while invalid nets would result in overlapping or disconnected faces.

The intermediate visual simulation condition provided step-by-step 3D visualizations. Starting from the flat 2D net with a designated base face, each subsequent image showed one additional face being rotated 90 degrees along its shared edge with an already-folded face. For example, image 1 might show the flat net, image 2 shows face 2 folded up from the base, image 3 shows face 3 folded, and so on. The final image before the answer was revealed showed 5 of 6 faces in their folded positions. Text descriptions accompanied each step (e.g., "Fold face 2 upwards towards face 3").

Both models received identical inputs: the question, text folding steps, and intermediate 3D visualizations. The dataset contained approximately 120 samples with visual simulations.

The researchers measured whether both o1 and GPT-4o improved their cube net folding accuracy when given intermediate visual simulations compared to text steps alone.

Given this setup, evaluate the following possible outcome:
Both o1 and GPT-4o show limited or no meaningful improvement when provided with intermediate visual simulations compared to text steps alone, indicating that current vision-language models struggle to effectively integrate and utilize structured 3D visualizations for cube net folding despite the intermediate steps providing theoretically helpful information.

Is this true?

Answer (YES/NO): NO